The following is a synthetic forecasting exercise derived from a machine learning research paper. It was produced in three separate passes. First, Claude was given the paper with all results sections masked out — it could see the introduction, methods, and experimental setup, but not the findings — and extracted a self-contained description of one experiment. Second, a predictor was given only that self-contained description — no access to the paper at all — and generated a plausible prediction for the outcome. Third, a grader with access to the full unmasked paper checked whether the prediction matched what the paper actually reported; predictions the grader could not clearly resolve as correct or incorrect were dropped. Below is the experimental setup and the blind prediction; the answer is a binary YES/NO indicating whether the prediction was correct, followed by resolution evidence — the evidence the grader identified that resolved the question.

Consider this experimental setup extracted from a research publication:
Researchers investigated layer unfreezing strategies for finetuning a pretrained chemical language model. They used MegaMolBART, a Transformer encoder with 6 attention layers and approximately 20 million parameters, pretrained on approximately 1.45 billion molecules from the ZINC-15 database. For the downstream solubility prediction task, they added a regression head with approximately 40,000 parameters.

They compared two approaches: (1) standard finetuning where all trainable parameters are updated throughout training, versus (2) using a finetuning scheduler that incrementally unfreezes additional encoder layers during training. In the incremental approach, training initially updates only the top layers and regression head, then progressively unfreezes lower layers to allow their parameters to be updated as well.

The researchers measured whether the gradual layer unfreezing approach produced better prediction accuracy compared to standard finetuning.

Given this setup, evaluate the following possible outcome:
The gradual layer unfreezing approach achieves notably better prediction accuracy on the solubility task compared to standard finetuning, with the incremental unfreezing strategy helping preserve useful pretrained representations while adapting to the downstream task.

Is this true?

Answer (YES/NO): NO